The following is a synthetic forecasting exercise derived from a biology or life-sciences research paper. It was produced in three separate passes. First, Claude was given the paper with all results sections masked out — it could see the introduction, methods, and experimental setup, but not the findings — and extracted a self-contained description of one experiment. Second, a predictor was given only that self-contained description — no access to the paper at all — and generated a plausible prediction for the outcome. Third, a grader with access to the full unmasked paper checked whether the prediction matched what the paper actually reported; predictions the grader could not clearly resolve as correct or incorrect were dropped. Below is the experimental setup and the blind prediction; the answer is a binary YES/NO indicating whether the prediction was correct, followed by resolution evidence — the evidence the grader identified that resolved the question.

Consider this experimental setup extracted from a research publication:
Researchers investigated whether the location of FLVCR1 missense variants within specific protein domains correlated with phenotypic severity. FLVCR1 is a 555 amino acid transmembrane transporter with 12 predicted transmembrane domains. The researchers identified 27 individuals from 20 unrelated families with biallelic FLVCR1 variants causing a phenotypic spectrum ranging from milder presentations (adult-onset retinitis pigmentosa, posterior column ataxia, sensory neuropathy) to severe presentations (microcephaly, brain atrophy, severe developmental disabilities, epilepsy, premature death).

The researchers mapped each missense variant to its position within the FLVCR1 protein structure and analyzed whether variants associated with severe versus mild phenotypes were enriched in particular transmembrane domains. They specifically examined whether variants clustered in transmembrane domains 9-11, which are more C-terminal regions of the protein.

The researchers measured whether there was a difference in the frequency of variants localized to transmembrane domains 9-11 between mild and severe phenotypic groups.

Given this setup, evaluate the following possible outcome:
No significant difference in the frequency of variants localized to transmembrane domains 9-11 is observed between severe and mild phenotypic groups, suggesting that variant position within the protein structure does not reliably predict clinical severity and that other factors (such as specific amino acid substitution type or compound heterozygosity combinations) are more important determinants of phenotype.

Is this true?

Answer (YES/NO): NO